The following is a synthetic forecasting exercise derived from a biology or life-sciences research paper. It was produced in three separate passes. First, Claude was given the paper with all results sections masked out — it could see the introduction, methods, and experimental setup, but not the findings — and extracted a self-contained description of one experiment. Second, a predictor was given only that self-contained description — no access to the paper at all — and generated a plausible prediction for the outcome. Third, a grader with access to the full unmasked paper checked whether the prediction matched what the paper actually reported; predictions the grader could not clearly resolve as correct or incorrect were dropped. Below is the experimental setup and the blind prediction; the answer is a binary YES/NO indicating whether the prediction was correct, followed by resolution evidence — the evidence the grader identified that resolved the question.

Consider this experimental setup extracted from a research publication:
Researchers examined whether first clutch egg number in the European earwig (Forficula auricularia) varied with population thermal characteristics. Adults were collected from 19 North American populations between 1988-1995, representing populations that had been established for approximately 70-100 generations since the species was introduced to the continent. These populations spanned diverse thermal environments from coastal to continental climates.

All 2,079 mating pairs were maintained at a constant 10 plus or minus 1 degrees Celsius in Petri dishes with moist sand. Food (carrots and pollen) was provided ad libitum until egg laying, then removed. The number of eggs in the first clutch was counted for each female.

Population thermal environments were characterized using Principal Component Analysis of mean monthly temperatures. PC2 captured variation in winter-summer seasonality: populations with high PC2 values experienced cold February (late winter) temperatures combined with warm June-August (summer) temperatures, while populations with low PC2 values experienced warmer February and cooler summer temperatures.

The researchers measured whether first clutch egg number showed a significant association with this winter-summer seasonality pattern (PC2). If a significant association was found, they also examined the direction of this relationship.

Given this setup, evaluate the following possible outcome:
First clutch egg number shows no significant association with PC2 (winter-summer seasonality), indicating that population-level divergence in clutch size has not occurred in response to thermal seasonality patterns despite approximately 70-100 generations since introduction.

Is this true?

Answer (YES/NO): YES